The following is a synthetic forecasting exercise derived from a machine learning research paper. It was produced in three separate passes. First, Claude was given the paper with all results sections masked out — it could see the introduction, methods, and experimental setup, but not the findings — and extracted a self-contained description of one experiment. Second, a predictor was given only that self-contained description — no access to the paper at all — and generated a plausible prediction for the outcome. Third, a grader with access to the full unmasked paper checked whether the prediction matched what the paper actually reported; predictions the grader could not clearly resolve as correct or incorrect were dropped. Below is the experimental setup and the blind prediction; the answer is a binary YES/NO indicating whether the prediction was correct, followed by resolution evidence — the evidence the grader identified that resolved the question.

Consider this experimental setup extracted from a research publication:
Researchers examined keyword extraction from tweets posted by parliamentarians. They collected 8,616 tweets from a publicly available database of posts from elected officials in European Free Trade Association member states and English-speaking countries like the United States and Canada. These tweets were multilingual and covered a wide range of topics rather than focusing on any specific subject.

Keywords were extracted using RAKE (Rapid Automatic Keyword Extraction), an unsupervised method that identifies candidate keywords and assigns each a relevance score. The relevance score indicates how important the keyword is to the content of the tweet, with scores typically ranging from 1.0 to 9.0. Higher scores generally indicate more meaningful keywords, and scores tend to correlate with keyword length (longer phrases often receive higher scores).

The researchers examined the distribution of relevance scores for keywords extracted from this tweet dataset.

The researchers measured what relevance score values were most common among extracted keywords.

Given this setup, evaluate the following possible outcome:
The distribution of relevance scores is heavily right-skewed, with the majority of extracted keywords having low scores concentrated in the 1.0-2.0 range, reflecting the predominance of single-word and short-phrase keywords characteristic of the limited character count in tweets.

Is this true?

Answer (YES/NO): NO